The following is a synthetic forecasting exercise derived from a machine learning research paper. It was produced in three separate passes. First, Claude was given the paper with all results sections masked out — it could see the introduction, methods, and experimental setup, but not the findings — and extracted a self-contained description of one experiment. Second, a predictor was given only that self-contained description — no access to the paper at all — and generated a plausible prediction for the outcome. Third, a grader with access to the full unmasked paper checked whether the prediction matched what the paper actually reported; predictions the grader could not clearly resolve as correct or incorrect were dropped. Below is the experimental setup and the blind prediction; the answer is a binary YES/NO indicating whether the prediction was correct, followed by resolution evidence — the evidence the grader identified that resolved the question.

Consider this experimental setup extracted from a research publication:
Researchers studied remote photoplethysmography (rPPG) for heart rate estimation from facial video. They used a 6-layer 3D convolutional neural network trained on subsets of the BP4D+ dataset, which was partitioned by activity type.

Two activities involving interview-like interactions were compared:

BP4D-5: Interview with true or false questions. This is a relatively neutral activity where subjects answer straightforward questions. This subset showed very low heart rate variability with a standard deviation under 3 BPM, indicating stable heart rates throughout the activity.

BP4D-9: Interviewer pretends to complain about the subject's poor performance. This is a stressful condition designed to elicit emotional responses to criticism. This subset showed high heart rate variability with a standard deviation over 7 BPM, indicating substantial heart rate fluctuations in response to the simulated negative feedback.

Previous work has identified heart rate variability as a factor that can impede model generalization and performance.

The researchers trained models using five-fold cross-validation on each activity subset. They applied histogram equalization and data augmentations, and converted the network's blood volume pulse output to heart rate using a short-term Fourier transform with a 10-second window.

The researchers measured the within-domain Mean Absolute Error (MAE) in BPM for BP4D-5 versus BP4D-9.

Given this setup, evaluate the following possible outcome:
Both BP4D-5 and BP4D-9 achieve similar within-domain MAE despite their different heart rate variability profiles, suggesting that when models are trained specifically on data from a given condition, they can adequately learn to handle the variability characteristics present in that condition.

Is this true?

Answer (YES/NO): YES